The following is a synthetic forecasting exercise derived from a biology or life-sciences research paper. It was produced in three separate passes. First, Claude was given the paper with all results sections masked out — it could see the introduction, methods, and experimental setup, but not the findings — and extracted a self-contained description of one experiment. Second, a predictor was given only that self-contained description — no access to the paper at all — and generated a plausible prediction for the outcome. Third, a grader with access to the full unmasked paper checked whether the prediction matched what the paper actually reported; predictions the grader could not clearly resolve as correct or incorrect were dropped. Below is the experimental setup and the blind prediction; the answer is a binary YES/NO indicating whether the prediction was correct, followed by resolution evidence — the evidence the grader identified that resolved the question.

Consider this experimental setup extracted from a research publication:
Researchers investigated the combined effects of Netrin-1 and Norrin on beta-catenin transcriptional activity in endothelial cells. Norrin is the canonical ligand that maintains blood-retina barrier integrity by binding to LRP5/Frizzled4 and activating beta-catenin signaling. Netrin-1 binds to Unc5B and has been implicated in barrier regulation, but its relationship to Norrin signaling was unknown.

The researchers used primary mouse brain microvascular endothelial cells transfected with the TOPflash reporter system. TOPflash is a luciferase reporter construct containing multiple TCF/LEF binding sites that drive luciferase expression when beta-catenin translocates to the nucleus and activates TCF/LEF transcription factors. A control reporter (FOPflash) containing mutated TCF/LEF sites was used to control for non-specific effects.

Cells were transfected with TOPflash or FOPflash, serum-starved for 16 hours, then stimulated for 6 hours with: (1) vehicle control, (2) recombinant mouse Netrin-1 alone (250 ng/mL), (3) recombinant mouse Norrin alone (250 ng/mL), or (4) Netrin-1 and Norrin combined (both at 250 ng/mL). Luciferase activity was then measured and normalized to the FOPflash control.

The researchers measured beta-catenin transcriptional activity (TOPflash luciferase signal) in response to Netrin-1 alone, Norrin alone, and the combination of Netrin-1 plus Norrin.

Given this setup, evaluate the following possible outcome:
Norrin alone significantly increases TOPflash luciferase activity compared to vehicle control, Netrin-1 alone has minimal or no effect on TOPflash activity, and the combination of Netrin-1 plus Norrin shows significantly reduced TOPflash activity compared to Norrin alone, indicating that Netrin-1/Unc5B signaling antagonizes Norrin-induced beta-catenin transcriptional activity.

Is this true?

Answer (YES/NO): NO